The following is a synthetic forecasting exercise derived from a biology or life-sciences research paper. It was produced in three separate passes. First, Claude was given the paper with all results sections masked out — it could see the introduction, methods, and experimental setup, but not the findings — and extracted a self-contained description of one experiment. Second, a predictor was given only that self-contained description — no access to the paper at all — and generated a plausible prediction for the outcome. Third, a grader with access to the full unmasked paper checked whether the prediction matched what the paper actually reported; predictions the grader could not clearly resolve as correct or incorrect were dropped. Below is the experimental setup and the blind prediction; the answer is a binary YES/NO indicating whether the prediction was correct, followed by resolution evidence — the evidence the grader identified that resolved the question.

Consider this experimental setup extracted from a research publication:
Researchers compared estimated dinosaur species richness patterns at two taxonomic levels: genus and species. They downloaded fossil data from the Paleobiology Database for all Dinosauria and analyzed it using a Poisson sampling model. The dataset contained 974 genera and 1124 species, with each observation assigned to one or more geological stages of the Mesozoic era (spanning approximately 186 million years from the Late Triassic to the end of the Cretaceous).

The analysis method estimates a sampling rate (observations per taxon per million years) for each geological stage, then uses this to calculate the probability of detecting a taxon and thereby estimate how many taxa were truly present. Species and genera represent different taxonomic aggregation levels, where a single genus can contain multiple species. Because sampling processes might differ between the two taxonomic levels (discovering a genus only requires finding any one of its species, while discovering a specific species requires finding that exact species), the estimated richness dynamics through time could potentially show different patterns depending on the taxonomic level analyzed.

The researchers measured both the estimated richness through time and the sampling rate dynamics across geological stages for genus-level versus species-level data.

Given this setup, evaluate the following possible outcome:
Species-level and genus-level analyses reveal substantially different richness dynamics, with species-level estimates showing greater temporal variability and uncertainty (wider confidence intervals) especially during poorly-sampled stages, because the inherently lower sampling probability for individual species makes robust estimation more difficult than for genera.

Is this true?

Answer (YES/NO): NO